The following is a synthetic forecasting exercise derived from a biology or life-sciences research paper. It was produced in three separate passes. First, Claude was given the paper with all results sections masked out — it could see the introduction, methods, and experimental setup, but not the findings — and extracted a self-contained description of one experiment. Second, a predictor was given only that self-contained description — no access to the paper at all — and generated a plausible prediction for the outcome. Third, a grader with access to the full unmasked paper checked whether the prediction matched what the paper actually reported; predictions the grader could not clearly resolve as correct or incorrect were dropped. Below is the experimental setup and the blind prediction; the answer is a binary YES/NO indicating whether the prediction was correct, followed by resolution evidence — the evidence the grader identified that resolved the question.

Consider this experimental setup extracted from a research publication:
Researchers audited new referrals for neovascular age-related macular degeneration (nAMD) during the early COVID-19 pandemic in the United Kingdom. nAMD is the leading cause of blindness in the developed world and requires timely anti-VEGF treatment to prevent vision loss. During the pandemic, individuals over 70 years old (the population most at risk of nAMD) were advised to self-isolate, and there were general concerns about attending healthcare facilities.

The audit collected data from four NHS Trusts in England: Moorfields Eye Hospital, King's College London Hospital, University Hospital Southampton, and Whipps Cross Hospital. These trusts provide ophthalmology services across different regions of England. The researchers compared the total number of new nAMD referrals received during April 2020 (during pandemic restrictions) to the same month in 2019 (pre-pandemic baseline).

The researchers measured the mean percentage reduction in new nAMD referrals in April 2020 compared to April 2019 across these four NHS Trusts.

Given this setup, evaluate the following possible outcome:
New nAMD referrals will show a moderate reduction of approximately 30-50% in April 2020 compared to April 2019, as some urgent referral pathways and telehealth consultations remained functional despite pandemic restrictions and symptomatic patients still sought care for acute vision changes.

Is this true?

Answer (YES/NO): NO